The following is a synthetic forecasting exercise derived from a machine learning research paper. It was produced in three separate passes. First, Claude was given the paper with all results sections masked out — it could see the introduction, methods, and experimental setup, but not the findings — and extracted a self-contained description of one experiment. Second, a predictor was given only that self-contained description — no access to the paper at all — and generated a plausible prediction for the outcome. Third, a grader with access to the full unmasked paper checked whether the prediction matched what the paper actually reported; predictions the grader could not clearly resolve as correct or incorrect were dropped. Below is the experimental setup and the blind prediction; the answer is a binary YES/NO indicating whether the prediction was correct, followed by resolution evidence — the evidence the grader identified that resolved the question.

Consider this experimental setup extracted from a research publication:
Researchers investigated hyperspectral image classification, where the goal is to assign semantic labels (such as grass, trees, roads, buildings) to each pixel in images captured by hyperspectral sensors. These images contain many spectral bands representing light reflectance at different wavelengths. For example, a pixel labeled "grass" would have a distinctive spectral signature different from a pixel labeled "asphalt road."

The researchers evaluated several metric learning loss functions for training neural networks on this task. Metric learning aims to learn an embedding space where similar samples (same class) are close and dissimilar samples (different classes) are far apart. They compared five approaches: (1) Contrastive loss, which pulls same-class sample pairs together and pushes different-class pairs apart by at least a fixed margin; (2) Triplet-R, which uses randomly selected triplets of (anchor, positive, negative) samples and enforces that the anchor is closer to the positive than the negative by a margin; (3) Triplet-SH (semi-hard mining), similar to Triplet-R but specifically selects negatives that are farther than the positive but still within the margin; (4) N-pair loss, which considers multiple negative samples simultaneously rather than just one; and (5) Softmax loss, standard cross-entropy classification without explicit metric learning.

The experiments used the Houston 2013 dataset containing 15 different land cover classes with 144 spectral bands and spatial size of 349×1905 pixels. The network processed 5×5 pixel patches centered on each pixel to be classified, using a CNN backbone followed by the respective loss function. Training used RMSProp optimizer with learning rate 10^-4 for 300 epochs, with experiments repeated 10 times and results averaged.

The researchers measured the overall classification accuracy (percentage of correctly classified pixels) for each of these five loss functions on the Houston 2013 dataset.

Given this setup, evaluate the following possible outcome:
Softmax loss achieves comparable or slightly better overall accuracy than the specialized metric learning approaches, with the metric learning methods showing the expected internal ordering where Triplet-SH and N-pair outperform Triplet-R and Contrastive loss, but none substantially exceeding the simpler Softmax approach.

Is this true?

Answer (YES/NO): NO